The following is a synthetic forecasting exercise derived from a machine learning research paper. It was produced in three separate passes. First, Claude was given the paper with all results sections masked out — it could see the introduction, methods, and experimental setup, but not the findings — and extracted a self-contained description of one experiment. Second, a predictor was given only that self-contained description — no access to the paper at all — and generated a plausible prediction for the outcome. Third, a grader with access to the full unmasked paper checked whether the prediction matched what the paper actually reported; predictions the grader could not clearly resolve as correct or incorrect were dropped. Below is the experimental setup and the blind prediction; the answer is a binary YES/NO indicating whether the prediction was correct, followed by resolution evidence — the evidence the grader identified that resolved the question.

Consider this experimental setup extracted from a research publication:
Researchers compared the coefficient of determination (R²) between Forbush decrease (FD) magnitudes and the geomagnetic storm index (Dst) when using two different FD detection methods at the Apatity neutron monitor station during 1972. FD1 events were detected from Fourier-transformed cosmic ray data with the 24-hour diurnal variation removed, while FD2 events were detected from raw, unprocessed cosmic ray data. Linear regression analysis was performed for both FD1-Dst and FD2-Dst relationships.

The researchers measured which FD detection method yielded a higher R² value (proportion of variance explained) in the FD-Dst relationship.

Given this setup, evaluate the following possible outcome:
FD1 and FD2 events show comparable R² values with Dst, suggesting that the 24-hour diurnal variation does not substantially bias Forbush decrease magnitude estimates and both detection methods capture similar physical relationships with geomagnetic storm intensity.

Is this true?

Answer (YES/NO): NO